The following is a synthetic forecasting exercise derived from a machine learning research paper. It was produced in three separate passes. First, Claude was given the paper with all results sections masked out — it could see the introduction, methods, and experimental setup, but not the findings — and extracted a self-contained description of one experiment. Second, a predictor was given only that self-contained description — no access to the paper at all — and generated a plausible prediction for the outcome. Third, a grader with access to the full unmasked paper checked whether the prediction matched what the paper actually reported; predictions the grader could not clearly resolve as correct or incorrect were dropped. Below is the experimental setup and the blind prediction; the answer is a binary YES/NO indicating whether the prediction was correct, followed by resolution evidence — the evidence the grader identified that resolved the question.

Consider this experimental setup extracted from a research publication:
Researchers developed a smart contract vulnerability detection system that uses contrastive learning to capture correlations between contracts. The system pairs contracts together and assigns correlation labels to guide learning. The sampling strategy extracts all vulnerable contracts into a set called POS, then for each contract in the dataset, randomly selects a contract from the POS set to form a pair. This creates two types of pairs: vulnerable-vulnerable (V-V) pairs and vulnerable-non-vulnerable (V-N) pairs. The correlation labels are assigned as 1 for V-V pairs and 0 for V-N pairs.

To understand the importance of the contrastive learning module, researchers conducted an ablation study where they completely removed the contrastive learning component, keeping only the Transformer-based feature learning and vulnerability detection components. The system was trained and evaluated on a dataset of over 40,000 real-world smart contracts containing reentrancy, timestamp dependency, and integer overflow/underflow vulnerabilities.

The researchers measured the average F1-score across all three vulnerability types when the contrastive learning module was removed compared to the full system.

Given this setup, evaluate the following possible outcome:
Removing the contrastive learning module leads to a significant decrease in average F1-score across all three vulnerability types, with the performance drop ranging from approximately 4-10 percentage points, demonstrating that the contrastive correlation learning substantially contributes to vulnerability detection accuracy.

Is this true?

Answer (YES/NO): NO